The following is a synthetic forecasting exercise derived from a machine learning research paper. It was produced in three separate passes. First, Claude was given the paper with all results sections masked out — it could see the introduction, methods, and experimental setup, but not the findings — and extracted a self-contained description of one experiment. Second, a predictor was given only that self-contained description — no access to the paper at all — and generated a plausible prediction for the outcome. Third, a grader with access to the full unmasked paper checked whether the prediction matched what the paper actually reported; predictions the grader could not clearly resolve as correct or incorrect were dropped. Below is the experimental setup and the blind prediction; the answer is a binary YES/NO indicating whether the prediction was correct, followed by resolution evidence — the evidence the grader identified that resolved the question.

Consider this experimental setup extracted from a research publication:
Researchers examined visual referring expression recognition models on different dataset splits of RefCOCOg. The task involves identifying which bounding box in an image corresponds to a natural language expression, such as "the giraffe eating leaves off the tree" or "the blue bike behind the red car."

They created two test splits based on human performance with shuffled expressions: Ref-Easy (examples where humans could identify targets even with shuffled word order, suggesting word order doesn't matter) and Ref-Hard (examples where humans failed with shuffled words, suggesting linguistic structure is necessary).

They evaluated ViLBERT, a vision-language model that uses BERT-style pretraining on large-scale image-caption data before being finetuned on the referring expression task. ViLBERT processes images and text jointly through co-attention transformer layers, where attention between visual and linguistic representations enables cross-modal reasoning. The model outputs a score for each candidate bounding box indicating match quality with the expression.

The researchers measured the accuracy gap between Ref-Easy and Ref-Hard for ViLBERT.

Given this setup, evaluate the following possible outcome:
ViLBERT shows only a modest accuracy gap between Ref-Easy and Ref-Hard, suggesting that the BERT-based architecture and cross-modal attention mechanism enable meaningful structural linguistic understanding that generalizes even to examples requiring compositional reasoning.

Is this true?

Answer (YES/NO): NO